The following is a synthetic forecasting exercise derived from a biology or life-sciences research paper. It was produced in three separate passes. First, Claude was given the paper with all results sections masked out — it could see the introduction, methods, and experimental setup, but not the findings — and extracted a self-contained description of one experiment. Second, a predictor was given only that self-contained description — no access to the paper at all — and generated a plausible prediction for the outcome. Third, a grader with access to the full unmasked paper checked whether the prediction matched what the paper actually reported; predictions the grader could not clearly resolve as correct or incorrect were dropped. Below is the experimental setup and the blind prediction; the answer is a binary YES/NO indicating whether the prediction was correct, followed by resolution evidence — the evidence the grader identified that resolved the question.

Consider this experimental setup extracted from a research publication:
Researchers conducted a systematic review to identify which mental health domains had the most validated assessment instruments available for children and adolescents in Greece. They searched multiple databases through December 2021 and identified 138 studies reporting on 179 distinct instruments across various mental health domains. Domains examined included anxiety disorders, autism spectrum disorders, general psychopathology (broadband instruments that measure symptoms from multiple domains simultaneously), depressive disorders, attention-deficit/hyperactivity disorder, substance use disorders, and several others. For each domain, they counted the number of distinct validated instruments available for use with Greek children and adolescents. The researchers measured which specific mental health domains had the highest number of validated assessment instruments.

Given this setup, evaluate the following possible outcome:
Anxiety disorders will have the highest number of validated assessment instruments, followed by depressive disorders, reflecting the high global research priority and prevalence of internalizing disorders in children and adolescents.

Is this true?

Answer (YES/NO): NO